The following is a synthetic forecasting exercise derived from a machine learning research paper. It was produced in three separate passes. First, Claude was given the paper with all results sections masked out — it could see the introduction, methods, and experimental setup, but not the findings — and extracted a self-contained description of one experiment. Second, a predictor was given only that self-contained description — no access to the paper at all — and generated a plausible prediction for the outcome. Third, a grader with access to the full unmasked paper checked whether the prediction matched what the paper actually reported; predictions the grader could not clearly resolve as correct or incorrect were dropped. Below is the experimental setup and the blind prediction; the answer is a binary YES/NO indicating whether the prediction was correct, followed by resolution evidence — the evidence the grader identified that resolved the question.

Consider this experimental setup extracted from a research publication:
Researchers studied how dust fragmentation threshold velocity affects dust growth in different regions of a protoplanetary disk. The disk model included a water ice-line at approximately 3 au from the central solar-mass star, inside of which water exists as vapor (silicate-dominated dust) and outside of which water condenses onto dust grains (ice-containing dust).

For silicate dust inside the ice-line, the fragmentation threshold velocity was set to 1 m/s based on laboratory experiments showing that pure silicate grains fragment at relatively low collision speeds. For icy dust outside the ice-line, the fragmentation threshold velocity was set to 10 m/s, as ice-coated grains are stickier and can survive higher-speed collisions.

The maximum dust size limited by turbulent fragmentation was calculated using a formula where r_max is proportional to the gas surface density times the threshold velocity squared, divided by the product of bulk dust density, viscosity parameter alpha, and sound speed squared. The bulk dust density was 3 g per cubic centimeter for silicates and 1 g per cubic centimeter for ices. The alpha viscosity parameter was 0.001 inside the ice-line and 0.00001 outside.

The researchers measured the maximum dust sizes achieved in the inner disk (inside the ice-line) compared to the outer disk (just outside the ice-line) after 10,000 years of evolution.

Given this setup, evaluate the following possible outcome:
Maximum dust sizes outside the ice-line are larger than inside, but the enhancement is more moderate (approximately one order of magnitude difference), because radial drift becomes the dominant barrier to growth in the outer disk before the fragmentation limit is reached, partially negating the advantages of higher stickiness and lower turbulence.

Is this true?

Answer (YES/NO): NO